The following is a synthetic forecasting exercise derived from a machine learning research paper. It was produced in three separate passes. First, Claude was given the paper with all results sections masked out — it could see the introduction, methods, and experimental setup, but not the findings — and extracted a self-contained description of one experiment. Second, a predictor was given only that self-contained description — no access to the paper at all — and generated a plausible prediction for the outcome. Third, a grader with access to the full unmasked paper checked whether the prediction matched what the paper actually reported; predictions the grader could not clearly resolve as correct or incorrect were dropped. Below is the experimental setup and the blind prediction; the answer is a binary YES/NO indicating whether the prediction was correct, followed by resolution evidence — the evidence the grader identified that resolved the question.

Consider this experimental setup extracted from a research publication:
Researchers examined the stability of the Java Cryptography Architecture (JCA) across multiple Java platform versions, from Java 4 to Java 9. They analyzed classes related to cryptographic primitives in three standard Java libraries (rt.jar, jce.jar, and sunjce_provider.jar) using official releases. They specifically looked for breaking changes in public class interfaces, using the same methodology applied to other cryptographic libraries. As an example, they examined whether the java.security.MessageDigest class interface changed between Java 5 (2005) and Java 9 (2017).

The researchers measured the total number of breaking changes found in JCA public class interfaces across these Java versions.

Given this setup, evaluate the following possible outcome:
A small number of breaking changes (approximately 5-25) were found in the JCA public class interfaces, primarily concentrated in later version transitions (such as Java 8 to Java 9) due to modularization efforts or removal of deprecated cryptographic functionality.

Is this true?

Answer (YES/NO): NO